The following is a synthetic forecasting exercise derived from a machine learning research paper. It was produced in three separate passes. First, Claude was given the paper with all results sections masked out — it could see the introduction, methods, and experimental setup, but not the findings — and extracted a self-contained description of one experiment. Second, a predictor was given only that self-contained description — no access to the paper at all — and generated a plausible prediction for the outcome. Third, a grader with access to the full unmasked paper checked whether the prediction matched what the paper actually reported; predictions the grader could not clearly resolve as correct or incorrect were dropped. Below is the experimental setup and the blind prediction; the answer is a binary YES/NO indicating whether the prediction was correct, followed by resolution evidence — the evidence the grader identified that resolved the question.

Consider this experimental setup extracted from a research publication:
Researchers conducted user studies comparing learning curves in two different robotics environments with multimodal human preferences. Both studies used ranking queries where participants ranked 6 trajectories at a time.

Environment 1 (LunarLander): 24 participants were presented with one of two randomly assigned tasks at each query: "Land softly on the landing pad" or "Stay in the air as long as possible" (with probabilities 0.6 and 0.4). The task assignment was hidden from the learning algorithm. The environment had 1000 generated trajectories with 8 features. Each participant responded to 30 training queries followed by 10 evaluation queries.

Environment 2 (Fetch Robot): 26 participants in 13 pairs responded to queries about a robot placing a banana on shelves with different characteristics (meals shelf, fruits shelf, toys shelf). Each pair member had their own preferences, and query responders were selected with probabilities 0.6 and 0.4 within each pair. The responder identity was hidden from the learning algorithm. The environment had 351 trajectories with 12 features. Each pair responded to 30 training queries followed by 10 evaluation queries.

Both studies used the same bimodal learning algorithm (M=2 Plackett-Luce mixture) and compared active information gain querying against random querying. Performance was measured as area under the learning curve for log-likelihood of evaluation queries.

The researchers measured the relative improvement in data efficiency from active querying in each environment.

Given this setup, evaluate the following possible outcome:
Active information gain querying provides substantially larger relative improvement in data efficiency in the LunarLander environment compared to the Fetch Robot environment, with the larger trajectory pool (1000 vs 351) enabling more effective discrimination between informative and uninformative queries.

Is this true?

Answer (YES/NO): YES